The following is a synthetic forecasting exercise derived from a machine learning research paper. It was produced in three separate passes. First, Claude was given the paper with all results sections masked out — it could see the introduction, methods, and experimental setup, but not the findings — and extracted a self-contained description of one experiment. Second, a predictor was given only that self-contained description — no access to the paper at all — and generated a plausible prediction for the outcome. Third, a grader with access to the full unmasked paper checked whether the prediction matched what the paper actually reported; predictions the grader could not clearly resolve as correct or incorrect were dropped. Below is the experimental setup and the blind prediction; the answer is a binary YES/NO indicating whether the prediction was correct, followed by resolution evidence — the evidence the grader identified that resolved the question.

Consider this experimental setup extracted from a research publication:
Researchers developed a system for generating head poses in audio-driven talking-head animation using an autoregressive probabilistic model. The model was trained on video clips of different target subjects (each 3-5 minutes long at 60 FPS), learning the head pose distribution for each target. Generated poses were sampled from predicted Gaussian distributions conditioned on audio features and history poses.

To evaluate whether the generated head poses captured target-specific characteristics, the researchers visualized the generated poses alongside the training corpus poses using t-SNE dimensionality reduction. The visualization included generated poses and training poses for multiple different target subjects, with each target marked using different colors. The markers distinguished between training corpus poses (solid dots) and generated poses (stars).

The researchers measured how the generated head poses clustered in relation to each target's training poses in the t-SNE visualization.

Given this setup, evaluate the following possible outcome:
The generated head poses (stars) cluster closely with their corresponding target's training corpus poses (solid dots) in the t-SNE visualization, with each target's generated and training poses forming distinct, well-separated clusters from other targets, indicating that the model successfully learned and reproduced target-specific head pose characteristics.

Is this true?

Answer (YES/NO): YES